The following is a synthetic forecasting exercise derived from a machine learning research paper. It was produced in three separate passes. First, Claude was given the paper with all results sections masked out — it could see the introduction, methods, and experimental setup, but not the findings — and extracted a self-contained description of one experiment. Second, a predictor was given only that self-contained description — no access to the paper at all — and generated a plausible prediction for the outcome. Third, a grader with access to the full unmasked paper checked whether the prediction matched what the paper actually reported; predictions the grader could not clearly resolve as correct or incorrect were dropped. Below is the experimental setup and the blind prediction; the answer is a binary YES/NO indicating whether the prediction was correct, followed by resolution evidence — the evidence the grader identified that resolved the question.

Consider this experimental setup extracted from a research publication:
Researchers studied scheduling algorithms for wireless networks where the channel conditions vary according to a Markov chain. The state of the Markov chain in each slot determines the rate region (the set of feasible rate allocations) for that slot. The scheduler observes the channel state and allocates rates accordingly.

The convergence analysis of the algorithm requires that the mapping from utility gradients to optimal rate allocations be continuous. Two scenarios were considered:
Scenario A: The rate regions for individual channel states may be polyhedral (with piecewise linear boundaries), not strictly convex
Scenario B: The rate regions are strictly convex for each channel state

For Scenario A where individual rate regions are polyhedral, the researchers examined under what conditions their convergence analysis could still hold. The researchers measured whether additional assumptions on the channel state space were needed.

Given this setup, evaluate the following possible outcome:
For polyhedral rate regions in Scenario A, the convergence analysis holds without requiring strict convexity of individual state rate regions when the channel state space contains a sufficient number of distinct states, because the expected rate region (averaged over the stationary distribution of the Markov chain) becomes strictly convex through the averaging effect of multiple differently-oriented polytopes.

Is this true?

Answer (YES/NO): NO